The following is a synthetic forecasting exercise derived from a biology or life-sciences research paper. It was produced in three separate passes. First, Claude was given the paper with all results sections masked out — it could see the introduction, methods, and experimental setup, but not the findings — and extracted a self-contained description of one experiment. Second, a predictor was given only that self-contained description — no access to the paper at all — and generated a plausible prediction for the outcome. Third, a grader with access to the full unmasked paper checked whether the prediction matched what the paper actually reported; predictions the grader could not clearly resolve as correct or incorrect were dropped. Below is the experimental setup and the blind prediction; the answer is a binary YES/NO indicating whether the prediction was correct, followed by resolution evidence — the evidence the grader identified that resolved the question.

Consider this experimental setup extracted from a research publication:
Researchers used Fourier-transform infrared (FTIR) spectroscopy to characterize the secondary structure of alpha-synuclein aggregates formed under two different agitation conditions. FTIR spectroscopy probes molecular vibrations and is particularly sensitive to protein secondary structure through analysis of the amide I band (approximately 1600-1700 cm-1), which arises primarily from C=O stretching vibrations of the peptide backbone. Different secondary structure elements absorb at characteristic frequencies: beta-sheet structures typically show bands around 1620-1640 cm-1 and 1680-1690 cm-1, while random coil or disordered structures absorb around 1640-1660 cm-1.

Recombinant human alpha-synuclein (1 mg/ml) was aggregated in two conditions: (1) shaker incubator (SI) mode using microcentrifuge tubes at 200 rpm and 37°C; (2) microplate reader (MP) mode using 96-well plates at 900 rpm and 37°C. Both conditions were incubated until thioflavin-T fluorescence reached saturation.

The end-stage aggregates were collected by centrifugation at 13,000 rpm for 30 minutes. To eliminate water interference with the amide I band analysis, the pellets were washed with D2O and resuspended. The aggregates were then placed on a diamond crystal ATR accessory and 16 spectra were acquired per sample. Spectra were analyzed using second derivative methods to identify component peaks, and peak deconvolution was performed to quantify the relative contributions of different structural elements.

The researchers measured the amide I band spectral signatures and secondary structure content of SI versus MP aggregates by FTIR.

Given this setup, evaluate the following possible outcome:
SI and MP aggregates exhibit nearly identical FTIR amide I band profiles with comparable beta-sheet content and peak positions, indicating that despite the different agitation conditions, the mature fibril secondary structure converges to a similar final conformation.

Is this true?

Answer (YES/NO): NO